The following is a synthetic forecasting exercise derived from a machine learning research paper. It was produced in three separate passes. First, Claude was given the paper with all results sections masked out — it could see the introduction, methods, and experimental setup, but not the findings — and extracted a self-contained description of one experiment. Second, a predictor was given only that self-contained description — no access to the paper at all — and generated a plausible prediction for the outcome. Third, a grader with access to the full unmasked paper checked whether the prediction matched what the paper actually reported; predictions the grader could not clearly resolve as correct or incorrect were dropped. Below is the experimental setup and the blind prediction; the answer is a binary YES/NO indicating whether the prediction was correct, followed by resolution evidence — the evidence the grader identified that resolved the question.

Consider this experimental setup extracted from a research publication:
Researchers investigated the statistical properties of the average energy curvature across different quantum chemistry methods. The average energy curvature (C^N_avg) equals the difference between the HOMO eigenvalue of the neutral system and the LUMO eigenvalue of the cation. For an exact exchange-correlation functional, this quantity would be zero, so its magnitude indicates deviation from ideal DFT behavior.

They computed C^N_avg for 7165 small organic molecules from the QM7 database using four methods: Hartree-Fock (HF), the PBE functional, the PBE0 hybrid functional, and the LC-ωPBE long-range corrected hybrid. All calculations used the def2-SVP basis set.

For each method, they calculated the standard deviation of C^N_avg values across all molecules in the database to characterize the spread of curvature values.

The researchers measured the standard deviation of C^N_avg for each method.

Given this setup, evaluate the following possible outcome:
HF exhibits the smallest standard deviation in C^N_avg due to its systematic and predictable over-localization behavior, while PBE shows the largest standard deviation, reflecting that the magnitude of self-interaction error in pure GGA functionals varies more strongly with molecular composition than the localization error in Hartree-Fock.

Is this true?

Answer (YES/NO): NO